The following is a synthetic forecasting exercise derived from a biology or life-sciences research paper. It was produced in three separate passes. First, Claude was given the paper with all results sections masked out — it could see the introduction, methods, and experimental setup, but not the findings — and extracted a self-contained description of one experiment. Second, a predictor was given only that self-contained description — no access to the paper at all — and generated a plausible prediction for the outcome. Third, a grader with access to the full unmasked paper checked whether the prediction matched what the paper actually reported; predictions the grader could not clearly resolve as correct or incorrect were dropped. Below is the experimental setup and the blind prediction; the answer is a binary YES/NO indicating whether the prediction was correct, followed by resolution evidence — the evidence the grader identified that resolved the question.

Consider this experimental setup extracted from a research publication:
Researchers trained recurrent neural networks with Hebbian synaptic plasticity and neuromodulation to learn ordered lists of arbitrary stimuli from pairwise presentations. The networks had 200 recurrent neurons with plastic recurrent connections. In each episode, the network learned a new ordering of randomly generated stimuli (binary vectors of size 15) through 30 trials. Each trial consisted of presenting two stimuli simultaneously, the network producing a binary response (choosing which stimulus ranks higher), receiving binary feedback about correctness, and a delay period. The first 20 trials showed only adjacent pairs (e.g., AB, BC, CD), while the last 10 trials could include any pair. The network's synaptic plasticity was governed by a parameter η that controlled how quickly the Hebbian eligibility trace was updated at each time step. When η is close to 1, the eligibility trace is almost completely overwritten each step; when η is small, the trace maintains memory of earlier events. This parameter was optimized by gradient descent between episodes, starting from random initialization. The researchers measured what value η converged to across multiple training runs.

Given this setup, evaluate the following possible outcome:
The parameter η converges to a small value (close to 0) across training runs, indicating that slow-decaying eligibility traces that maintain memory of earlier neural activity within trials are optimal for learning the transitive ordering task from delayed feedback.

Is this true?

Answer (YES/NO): NO